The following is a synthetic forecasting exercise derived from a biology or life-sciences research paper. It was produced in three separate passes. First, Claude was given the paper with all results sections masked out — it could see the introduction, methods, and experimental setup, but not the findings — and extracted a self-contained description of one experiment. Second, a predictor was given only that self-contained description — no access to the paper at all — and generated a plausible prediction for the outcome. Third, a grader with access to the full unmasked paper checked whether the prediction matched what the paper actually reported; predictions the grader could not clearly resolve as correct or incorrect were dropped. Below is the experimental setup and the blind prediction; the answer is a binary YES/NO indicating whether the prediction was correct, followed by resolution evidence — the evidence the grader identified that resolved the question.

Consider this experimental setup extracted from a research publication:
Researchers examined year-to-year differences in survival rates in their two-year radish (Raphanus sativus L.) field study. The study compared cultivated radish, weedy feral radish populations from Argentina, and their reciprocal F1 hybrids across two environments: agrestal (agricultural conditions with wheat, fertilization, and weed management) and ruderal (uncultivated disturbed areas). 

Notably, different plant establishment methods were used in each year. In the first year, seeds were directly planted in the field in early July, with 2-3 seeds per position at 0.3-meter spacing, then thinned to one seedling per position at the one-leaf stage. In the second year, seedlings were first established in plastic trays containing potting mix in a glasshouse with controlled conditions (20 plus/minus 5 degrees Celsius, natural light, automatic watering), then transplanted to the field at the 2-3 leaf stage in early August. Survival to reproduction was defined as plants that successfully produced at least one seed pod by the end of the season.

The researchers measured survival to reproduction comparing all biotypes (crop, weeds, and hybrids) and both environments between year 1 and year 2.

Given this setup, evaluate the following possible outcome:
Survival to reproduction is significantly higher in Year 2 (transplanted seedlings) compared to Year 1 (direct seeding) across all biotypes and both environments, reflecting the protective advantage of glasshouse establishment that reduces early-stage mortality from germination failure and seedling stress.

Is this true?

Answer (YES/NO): NO